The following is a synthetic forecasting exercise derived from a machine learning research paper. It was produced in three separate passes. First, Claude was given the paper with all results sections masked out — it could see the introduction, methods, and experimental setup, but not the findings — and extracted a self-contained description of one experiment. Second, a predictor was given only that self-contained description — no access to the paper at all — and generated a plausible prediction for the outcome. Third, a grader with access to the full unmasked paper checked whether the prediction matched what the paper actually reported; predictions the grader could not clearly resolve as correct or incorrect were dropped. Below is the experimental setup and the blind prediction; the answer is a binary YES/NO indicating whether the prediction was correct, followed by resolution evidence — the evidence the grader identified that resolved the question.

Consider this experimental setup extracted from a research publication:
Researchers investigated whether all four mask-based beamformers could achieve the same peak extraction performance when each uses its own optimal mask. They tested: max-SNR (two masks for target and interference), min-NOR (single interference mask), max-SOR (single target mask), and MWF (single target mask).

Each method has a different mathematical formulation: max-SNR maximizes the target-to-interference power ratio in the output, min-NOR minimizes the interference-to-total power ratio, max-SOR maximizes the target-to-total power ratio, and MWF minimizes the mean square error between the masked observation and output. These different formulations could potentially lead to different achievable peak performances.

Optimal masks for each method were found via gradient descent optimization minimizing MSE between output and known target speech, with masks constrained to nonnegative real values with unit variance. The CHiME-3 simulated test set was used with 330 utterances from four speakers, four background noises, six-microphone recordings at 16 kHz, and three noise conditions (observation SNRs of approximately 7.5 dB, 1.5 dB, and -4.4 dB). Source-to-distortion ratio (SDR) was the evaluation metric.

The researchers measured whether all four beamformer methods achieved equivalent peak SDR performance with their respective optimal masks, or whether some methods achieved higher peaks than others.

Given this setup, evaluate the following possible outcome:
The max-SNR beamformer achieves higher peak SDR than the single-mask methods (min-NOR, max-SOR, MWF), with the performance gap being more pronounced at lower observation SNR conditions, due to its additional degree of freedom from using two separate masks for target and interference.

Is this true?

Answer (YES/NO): NO